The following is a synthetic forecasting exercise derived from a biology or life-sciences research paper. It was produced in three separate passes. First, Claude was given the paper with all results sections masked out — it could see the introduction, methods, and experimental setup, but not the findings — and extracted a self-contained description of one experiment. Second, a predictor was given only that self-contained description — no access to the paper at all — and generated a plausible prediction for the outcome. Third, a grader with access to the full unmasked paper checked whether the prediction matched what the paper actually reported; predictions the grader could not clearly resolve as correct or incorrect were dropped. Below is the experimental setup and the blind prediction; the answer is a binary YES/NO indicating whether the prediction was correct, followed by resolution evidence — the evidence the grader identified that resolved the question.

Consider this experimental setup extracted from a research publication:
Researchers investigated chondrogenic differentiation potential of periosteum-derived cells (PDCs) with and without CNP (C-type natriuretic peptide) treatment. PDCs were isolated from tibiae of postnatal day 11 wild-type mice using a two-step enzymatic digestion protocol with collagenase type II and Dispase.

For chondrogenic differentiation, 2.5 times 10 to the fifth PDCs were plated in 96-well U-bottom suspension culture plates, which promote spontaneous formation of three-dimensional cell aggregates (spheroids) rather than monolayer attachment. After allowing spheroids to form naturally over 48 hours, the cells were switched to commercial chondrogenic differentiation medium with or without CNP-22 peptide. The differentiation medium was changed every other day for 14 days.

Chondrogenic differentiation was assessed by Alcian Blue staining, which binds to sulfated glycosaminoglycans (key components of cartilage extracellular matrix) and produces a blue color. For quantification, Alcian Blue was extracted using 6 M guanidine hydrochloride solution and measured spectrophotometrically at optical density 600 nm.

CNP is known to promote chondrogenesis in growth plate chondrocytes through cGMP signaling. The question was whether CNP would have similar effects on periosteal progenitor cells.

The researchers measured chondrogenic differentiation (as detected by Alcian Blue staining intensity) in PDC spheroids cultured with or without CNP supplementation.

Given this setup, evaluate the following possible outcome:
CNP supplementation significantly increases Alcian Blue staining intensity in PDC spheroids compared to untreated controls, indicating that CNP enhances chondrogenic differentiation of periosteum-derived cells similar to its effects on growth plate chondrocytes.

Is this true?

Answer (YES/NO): NO